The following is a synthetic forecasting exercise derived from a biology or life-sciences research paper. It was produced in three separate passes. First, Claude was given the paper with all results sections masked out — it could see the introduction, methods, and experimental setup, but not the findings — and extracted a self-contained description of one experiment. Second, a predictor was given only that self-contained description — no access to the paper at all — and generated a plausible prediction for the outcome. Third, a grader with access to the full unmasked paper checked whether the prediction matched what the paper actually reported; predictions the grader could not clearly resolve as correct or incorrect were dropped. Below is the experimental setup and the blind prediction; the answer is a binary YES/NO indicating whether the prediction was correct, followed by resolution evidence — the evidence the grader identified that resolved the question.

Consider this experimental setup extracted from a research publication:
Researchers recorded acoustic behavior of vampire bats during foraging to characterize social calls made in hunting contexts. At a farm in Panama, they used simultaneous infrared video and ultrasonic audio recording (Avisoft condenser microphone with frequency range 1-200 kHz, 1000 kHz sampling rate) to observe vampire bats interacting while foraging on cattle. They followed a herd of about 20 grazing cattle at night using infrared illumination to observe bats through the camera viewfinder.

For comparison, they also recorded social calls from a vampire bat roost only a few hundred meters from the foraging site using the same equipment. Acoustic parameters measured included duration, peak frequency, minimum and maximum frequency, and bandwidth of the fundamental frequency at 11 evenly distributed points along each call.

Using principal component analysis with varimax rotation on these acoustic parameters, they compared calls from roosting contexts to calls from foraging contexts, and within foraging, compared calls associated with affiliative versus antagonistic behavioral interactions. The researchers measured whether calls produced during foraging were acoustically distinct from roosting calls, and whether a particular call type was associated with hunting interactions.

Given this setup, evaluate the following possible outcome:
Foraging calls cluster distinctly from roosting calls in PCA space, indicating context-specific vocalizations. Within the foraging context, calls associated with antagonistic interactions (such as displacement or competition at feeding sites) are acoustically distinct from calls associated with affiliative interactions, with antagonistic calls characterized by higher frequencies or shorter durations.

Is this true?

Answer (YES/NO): NO